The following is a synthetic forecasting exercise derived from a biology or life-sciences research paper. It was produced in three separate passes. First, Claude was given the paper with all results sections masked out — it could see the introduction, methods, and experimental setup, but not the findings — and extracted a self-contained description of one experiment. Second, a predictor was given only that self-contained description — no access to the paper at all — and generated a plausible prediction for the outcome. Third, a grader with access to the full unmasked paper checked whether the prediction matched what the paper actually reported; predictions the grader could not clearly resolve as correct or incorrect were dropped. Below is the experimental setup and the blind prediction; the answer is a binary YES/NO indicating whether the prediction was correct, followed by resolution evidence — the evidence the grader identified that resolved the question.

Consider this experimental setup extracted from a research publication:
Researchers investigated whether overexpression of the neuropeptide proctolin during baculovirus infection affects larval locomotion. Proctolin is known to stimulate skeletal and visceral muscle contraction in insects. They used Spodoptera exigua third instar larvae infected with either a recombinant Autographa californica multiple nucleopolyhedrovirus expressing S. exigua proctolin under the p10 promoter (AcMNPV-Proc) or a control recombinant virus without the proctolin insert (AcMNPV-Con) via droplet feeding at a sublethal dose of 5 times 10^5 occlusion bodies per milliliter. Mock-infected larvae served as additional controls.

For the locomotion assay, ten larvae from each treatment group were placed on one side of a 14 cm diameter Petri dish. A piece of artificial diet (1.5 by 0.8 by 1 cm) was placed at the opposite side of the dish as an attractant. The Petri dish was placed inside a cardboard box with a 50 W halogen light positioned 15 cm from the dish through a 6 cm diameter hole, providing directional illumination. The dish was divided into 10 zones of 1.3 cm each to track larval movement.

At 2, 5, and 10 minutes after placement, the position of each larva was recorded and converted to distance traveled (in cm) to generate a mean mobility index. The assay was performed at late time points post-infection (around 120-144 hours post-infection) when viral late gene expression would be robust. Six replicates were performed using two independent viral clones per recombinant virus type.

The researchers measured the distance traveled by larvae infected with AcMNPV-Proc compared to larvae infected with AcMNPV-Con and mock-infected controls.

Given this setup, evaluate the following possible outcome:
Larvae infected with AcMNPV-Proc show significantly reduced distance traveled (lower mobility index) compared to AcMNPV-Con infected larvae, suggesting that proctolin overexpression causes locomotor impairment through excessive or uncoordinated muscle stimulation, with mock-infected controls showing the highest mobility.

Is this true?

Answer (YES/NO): YES